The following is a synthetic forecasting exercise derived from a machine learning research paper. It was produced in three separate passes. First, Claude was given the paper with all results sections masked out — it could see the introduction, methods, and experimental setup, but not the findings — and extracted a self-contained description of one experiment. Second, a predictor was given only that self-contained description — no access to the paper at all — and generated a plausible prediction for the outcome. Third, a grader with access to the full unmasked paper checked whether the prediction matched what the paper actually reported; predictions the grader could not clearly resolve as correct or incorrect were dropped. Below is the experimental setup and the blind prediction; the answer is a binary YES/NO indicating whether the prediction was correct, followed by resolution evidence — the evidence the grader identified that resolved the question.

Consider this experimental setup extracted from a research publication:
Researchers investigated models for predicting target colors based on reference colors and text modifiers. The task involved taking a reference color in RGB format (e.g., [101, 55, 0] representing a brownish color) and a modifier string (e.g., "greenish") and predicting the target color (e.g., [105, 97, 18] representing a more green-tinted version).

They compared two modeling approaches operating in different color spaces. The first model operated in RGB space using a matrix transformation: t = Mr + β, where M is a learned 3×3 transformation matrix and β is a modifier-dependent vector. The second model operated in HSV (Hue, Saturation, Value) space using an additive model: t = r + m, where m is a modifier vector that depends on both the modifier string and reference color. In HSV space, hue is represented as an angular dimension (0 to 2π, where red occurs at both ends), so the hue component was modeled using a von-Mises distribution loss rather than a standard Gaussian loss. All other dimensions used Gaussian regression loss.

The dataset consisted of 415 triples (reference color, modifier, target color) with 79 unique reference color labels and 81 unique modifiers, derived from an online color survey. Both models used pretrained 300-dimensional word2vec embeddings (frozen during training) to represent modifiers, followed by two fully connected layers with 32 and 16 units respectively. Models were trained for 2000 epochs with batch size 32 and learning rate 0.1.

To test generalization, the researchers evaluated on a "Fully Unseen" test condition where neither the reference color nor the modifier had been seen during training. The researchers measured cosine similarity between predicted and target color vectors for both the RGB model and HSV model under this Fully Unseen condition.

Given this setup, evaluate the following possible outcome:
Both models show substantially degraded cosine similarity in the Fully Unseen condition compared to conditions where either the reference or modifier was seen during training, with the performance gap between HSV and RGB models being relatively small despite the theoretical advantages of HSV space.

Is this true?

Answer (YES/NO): NO